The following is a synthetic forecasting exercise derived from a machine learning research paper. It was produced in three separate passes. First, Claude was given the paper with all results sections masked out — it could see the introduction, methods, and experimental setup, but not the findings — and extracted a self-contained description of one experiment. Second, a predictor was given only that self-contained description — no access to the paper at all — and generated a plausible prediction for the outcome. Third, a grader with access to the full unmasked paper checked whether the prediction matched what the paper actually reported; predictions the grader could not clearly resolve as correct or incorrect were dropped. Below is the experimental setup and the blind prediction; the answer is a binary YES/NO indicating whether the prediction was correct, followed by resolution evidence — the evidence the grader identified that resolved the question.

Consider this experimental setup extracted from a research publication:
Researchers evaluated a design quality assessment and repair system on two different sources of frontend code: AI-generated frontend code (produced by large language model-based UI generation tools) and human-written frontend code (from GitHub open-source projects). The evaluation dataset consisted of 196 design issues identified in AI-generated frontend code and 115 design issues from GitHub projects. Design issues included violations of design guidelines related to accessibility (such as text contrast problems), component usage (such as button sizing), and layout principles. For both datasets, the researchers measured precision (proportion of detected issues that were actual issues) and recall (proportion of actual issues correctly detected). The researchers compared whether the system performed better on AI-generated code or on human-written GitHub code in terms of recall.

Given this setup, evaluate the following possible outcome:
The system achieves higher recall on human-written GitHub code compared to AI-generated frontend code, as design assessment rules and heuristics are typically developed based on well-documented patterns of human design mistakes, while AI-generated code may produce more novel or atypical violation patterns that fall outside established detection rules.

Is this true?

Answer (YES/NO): NO